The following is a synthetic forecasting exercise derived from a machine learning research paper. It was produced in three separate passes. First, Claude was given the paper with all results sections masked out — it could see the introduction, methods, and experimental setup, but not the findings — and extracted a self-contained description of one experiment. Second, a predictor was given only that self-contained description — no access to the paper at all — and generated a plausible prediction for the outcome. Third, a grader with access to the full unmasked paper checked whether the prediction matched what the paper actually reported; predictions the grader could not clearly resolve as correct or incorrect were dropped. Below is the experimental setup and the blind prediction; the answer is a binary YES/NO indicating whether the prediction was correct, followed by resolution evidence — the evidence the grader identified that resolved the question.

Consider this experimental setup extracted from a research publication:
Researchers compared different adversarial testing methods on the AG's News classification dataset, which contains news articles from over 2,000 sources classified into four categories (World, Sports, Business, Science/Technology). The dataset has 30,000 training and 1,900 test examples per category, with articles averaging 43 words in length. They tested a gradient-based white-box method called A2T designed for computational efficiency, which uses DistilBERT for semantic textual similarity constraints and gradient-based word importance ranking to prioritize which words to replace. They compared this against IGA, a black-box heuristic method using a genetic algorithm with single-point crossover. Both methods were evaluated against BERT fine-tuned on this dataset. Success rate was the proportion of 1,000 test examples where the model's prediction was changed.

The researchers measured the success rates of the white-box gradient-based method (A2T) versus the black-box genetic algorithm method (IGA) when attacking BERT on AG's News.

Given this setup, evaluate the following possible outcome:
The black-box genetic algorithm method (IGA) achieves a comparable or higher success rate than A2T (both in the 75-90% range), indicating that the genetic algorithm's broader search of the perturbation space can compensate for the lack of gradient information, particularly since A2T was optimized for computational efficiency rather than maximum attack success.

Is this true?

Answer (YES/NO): NO